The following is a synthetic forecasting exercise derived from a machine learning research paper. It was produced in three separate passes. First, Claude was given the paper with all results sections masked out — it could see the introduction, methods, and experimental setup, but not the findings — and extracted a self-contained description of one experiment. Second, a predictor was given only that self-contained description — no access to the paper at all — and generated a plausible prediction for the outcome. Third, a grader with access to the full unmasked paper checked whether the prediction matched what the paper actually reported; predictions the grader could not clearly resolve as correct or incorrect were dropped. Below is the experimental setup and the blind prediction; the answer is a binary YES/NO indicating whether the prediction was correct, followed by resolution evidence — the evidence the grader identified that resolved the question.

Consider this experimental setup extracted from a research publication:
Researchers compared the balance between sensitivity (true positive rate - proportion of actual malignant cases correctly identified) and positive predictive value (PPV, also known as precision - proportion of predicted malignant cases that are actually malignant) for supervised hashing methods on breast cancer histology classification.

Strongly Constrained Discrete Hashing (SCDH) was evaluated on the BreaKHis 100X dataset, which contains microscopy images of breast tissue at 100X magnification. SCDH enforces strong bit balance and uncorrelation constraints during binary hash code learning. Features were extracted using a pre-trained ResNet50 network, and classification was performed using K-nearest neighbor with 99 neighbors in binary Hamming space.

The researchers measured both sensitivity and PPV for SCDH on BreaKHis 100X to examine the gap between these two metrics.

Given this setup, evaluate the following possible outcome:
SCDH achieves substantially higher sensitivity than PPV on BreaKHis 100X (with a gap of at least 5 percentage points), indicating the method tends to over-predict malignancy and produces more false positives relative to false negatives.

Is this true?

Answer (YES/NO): NO